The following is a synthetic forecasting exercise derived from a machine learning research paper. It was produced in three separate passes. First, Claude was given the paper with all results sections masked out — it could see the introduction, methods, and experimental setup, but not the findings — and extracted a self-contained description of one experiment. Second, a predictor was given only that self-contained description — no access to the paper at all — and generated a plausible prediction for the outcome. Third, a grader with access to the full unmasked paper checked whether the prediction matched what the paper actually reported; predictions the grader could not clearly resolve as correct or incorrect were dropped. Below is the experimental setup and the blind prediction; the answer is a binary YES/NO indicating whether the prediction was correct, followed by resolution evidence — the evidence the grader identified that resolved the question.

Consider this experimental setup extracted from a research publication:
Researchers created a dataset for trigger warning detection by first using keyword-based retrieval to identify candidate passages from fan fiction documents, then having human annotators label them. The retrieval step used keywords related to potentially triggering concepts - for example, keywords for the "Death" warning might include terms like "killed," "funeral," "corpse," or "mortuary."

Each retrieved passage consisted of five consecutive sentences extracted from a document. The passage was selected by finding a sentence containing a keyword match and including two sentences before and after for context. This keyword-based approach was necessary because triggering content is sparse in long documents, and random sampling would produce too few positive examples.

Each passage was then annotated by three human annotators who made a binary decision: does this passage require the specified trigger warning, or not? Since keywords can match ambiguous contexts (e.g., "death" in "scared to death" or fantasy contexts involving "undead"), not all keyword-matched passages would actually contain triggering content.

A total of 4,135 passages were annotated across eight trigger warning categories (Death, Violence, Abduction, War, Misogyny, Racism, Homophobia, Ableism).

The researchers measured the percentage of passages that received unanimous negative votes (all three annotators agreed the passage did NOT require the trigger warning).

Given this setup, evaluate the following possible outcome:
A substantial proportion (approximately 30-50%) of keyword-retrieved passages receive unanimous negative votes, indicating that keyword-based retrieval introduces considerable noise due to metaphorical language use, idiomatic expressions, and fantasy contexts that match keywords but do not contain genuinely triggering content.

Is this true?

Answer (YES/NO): NO